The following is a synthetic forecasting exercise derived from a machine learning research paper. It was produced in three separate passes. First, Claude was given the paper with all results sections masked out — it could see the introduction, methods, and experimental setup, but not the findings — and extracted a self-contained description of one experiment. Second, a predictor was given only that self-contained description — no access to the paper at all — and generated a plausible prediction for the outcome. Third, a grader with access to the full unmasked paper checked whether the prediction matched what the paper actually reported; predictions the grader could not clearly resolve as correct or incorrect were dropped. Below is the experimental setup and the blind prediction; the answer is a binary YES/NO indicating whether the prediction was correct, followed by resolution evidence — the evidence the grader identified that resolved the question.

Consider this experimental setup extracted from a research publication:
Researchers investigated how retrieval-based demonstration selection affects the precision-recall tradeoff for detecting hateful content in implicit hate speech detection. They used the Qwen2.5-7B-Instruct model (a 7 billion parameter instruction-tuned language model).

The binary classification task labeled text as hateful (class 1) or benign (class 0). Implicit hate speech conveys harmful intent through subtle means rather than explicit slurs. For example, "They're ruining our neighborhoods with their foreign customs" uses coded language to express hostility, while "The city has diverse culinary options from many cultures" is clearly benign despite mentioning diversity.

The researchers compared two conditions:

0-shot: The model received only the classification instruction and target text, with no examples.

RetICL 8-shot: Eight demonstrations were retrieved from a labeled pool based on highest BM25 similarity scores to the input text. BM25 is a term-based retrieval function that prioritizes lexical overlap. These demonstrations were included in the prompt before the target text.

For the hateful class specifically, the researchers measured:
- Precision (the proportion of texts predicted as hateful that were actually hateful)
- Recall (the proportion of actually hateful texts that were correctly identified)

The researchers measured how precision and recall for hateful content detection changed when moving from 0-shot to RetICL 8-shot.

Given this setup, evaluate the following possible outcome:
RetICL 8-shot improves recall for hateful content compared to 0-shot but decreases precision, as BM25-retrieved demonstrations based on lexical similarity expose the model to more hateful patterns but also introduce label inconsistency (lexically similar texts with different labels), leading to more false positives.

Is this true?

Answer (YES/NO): NO